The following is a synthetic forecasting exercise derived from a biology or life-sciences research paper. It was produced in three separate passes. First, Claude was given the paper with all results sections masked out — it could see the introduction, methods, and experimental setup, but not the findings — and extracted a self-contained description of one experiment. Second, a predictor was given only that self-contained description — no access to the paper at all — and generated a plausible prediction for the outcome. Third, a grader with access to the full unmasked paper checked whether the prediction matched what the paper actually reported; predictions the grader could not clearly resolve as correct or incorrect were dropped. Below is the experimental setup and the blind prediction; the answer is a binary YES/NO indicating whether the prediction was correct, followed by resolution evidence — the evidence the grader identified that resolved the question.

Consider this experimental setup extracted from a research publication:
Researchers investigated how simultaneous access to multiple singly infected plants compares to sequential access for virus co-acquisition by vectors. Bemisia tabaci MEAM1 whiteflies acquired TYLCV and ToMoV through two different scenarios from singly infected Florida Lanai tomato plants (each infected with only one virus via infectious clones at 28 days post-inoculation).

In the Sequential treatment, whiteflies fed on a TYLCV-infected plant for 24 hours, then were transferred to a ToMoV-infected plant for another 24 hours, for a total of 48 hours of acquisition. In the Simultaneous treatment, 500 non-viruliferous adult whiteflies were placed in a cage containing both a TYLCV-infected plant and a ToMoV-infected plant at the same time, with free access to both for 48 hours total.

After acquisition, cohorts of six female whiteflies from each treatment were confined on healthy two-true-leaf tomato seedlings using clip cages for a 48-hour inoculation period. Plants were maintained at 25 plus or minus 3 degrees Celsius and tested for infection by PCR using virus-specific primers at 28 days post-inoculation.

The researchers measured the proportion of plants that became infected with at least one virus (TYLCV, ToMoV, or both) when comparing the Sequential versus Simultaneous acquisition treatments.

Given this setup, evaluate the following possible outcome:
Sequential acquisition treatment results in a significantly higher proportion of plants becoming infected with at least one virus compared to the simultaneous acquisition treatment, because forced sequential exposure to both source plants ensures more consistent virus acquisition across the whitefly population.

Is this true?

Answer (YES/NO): NO